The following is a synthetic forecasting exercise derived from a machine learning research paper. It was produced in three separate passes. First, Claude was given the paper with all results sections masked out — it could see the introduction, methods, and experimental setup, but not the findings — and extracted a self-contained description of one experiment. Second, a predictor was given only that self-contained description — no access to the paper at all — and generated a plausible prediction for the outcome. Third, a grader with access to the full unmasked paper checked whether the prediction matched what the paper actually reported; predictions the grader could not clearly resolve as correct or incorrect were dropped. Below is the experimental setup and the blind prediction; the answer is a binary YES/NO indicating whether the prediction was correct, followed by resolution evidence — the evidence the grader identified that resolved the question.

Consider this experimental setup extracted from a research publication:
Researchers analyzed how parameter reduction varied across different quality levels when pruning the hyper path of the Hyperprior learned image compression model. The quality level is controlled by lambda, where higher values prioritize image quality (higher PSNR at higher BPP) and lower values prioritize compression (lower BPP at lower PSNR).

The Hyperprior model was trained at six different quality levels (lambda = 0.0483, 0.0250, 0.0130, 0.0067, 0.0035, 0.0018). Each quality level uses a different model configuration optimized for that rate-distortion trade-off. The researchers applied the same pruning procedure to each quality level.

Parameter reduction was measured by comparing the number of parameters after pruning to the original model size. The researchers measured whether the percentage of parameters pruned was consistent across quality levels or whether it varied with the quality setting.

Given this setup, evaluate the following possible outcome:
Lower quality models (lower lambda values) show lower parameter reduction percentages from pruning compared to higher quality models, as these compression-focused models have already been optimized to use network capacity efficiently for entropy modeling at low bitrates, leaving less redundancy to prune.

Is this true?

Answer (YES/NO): NO